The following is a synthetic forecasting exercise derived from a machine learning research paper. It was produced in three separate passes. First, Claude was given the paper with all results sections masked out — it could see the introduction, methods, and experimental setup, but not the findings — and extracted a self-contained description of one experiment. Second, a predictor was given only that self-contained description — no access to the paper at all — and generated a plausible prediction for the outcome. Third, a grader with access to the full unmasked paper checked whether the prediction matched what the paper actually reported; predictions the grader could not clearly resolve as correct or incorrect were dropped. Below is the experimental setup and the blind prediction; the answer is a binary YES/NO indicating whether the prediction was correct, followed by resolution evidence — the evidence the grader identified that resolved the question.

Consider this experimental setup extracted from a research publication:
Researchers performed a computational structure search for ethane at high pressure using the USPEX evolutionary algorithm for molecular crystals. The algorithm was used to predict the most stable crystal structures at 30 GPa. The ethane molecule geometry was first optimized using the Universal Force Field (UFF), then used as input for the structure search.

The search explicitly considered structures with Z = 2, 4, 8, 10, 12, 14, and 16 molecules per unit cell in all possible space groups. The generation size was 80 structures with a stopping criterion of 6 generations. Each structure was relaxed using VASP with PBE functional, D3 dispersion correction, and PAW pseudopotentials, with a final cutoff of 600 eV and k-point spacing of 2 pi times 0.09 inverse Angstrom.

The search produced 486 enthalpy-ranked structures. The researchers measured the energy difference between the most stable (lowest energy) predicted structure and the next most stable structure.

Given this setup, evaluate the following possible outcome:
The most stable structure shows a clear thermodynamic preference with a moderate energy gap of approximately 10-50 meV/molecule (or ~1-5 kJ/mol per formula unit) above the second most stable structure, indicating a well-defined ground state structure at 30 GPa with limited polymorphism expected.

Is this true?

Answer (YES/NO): NO